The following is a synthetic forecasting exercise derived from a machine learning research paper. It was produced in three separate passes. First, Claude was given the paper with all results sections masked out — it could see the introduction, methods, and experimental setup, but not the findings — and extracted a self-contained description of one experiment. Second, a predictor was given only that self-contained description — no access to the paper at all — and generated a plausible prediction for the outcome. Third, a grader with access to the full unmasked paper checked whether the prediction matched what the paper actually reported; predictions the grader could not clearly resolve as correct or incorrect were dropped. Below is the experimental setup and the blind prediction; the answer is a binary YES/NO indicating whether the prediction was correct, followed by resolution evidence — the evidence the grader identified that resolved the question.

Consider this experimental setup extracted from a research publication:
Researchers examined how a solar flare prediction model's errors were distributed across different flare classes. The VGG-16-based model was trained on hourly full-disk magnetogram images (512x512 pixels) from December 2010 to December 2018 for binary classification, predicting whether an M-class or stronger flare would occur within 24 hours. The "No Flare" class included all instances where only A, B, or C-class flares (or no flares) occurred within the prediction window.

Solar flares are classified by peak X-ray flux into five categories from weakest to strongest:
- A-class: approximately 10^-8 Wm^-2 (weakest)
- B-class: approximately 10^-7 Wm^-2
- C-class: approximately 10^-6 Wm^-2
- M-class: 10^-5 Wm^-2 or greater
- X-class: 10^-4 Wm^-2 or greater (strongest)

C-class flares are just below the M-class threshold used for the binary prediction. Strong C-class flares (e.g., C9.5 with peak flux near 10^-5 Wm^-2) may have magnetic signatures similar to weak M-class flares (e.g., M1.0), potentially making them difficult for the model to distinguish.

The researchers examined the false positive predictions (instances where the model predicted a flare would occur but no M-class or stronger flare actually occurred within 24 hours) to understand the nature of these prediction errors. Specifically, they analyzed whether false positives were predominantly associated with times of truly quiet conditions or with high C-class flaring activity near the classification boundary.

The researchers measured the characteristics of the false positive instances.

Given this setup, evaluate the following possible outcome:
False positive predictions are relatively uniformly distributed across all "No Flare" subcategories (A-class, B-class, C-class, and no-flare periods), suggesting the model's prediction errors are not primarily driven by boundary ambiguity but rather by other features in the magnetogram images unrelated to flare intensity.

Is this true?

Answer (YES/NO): NO